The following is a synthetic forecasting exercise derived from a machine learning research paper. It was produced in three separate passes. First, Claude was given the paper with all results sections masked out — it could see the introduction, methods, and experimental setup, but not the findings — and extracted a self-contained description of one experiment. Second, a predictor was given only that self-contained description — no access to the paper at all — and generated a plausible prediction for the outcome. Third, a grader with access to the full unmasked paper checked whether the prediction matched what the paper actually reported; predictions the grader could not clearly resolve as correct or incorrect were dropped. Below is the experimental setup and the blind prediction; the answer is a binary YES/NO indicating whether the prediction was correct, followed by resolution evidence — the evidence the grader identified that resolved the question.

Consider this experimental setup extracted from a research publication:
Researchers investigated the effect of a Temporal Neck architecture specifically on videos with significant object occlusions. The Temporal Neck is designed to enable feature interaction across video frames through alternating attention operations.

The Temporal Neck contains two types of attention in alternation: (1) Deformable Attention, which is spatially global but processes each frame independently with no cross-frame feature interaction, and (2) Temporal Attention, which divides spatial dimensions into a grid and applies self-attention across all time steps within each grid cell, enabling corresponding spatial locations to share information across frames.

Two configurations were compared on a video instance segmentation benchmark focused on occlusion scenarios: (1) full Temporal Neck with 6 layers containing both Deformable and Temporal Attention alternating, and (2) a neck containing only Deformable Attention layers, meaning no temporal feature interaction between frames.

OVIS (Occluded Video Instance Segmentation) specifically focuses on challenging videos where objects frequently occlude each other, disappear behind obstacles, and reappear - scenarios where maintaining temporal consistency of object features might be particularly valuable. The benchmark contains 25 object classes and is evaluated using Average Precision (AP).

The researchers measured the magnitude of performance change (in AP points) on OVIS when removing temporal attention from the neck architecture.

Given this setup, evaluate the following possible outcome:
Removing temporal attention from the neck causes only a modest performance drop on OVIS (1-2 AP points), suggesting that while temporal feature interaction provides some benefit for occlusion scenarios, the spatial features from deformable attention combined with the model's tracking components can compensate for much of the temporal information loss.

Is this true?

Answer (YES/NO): NO